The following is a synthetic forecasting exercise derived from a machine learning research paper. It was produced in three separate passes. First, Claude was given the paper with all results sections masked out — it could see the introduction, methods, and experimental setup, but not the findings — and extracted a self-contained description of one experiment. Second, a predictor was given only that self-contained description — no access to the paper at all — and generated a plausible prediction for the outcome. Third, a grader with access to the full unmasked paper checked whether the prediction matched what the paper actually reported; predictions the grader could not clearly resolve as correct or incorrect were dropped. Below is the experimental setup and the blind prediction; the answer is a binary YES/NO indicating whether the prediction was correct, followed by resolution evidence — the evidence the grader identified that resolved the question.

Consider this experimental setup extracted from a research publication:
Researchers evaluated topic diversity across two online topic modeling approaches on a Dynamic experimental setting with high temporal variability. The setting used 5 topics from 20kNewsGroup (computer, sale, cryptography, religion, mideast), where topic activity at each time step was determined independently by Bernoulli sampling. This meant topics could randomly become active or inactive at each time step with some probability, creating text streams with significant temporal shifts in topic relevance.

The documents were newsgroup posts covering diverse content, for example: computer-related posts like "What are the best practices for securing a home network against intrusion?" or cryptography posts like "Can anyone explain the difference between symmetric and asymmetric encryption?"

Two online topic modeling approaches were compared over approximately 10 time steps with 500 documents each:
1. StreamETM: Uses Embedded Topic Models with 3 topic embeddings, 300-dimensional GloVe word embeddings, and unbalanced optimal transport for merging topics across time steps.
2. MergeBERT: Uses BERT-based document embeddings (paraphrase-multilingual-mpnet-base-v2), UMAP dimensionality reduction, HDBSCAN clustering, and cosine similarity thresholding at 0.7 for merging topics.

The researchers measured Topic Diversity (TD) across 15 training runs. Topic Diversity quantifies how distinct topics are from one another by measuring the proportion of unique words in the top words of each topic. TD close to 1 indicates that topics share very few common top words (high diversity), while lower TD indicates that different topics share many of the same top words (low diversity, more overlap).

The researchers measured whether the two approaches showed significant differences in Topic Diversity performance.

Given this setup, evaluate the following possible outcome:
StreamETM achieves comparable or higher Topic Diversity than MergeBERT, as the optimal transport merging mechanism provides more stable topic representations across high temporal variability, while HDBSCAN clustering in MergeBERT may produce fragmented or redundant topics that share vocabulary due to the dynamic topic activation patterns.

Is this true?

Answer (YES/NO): YES